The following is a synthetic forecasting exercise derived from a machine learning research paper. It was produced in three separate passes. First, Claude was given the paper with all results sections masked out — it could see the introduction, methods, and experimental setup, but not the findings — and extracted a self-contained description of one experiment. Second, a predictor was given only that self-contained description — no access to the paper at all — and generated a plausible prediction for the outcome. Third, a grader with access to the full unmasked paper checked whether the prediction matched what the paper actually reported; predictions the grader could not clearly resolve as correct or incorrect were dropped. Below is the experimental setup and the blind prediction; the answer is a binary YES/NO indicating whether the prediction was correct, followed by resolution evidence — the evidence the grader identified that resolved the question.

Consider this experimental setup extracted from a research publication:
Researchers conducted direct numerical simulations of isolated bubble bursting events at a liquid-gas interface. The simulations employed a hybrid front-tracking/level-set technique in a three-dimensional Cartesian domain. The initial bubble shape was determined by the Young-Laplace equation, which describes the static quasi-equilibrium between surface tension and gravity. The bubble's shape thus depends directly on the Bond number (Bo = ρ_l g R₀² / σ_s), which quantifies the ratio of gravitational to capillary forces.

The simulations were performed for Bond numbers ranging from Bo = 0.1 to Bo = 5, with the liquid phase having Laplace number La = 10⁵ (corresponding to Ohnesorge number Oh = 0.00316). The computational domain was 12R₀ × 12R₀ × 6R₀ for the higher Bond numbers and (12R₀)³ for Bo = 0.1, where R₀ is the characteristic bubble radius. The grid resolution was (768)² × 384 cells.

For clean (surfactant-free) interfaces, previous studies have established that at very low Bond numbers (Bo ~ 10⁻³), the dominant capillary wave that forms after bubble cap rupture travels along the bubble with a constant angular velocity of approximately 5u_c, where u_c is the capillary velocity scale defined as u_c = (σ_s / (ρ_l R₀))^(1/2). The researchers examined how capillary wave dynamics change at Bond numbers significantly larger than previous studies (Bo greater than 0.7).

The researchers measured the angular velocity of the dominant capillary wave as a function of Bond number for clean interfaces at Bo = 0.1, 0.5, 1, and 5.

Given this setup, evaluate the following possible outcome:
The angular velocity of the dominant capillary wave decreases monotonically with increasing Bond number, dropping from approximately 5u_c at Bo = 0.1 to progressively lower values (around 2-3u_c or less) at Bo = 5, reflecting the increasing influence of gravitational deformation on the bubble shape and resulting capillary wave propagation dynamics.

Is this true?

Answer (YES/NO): NO